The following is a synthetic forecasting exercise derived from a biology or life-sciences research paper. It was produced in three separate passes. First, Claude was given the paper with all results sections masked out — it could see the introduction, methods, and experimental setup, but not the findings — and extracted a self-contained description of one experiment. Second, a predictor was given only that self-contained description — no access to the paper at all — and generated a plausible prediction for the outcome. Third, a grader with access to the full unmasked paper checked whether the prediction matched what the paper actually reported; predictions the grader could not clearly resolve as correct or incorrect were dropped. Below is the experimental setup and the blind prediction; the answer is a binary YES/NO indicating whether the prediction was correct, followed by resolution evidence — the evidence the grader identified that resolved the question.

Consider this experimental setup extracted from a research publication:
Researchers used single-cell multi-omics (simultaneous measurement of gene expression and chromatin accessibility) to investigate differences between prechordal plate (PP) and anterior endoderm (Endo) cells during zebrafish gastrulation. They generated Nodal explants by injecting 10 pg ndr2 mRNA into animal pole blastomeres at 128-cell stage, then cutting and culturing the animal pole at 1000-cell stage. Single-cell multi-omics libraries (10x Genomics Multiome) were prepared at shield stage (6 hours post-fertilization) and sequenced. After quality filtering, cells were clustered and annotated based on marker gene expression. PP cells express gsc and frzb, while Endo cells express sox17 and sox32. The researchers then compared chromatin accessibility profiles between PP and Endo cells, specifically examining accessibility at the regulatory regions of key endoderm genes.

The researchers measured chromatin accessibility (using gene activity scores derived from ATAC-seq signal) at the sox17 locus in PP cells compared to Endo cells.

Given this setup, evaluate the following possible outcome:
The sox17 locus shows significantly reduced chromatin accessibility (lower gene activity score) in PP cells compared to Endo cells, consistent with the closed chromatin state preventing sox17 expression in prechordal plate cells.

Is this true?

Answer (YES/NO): YES